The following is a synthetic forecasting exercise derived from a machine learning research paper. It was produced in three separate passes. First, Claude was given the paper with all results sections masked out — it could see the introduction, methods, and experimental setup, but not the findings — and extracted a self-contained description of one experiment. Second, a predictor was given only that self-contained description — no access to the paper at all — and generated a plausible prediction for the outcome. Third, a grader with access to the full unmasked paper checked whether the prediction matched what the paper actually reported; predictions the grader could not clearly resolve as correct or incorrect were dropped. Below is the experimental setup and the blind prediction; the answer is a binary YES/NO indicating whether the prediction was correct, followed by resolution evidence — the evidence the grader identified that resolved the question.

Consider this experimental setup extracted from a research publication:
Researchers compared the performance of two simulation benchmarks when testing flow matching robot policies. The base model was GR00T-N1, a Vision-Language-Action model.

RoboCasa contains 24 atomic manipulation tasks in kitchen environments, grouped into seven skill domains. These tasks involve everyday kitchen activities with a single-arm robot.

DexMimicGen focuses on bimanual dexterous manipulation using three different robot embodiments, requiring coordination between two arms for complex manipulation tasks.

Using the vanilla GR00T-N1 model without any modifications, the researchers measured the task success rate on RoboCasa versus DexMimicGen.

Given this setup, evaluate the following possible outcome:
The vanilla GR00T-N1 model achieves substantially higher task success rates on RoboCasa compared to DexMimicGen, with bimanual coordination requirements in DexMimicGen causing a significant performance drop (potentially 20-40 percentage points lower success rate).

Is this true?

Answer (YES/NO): NO